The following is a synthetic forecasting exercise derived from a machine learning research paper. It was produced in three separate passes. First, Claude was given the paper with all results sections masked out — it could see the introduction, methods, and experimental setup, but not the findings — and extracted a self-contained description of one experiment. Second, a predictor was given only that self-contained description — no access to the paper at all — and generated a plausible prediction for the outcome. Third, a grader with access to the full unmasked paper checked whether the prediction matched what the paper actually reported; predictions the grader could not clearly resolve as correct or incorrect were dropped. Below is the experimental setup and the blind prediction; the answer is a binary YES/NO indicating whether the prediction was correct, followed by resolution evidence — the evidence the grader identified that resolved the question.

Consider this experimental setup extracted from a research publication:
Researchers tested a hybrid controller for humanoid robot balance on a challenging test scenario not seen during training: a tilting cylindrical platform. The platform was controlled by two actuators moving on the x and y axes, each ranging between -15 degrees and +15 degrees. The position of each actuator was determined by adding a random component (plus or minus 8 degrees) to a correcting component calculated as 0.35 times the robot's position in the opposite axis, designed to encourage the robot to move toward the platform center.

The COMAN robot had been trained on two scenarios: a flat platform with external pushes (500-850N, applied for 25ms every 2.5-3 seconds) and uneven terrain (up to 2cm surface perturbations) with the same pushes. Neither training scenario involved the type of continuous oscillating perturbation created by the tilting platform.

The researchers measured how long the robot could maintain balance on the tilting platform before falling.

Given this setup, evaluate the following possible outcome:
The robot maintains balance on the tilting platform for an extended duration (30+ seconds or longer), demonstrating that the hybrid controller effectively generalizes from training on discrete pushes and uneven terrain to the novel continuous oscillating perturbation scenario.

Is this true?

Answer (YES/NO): NO